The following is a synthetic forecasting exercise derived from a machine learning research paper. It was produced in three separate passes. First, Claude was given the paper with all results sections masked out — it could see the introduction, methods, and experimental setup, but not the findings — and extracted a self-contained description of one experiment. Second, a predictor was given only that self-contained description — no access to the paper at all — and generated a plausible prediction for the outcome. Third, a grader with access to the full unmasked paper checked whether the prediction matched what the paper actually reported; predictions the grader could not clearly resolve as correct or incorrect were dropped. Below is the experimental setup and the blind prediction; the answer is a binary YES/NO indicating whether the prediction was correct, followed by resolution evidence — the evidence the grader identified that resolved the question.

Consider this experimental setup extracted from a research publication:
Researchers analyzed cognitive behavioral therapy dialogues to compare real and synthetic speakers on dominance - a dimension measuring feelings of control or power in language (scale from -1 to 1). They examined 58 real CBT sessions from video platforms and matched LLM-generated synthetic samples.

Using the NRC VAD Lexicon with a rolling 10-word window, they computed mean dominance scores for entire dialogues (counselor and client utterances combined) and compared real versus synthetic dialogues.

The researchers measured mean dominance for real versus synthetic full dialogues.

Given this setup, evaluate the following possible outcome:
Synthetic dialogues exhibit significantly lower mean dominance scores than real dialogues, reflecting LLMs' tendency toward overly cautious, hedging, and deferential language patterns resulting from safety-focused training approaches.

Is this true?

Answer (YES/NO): NO